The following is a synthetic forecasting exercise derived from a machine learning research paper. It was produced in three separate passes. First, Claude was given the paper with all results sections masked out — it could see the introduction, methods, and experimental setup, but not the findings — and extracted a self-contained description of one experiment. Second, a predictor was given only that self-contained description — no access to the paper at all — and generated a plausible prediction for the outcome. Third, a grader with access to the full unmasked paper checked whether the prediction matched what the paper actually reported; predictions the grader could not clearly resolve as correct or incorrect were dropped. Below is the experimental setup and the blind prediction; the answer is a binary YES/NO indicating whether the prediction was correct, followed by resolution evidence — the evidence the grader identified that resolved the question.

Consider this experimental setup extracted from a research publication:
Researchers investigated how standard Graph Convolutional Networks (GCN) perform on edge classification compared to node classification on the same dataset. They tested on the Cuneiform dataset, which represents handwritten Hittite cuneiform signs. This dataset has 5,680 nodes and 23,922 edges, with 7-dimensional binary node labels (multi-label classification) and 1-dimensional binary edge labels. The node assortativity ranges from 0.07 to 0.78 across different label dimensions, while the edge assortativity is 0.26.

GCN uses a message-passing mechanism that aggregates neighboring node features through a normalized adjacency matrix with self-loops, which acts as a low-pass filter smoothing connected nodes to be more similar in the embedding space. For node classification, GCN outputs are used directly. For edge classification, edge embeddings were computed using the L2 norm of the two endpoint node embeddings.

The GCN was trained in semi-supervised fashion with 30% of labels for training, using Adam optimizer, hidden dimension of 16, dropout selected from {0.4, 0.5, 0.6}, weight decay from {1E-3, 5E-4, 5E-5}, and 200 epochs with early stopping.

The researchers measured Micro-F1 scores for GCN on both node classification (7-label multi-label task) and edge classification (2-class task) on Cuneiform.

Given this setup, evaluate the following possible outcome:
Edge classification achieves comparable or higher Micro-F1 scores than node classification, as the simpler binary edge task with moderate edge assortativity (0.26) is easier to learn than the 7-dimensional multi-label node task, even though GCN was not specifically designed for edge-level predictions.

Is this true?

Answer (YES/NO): YES